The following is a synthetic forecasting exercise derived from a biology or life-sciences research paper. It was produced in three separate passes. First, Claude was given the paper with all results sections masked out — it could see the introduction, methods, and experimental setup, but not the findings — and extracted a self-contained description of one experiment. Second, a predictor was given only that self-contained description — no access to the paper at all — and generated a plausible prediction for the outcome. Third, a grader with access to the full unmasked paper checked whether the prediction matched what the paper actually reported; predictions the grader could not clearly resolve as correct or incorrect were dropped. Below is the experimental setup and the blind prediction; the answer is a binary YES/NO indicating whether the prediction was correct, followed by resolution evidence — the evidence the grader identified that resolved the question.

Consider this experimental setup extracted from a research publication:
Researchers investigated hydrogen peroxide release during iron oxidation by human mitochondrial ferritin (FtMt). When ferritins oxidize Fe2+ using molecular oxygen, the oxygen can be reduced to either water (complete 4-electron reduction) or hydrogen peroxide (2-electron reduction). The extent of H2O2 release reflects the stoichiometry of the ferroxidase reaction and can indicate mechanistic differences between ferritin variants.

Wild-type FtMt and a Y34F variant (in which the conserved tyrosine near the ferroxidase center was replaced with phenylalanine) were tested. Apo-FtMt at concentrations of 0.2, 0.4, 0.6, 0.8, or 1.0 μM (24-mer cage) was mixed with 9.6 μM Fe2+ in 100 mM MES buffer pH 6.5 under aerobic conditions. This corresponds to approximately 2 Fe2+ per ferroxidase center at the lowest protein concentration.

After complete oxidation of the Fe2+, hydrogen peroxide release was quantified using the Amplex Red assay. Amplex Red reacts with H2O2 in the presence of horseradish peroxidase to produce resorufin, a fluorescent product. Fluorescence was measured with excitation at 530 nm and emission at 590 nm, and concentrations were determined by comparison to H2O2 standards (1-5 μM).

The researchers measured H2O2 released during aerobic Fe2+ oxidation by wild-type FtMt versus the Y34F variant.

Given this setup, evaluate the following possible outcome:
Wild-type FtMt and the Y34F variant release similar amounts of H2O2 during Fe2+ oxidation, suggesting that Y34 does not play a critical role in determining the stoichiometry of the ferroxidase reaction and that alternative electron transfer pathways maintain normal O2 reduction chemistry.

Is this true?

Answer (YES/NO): YES